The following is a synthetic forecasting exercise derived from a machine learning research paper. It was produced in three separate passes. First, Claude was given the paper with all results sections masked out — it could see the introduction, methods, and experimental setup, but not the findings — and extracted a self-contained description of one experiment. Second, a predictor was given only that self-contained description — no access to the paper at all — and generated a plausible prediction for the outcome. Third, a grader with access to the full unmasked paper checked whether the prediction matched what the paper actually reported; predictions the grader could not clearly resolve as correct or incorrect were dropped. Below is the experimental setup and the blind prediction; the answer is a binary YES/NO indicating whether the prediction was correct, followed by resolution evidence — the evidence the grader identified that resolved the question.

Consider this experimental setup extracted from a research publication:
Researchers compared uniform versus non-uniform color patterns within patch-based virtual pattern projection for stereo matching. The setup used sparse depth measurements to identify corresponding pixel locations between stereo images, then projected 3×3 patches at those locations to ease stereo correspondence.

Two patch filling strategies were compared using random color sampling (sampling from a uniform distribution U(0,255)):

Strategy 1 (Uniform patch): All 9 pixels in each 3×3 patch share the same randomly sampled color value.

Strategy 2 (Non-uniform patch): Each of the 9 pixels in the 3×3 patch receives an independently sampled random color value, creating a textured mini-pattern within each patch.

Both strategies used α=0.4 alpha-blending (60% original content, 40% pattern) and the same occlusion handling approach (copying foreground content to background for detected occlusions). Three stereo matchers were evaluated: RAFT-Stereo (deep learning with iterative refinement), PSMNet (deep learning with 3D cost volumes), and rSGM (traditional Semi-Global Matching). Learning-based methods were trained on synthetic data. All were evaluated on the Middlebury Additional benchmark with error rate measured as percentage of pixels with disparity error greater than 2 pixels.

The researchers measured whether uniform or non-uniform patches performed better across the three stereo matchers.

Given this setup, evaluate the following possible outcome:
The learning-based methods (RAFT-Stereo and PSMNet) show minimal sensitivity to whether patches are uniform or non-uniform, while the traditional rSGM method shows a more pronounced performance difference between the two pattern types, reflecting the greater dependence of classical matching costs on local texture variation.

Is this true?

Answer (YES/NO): YES